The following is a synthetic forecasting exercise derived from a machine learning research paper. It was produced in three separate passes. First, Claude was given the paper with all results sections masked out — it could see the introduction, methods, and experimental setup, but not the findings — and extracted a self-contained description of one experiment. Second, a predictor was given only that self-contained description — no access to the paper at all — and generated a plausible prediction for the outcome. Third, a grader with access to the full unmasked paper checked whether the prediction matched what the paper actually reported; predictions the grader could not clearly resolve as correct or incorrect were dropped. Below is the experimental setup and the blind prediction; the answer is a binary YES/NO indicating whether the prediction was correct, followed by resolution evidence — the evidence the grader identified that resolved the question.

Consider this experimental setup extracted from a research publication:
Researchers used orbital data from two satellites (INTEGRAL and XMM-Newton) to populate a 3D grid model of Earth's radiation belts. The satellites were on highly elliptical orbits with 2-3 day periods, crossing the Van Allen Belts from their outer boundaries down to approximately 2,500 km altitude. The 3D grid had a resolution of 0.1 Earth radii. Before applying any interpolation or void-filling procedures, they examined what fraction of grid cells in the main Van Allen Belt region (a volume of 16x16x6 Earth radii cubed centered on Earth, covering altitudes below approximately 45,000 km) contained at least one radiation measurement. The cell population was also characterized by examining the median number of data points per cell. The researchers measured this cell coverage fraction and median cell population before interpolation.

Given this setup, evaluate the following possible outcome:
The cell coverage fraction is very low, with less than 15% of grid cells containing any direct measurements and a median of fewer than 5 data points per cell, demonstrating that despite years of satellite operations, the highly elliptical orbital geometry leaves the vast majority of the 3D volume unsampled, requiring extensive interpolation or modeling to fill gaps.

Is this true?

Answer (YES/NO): NO